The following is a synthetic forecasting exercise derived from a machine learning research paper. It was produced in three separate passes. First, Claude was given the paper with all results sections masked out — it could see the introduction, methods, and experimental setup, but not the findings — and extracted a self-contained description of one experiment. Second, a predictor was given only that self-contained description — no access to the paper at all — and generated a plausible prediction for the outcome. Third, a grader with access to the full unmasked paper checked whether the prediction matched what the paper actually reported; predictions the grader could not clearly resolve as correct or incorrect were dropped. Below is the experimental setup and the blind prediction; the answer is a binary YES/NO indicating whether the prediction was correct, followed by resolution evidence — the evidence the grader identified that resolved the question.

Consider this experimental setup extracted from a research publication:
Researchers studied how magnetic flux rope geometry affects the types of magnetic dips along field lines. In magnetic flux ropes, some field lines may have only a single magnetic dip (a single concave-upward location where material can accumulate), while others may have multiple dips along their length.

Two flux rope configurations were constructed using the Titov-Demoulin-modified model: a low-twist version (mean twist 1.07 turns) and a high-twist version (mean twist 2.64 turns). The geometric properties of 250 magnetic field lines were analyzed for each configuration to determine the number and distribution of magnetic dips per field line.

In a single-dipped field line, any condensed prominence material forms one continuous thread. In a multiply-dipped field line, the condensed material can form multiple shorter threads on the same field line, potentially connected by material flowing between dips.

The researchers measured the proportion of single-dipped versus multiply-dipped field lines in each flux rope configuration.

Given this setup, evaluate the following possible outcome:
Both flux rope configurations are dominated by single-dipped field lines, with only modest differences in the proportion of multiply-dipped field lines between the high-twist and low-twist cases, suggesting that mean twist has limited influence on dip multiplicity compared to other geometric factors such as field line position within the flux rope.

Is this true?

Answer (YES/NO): NO